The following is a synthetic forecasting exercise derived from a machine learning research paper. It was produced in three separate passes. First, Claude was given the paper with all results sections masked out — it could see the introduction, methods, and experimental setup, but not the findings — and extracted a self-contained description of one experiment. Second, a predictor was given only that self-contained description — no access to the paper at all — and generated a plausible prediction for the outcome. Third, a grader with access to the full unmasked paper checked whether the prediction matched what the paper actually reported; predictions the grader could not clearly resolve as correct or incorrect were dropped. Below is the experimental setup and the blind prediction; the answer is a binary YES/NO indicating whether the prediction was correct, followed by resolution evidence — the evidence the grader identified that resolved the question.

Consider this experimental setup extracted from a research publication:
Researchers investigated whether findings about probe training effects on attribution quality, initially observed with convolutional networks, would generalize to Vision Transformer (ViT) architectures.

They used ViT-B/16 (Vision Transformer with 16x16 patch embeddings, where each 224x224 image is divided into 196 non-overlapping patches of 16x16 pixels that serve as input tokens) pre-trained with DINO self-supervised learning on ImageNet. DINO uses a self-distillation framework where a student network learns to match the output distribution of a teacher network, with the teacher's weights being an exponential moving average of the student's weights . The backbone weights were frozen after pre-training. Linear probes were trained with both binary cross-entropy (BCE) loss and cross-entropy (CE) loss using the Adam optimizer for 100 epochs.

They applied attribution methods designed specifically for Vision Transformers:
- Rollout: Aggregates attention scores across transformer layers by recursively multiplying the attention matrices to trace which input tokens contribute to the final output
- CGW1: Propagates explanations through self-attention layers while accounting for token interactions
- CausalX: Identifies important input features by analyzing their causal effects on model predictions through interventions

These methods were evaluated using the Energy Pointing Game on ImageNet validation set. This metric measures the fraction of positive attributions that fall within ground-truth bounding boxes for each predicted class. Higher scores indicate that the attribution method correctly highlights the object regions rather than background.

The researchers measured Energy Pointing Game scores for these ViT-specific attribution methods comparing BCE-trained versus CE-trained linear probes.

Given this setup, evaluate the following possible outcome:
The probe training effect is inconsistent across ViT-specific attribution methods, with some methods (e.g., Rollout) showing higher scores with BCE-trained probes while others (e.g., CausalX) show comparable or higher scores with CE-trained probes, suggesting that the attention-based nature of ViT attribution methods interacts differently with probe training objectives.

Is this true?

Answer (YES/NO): NO